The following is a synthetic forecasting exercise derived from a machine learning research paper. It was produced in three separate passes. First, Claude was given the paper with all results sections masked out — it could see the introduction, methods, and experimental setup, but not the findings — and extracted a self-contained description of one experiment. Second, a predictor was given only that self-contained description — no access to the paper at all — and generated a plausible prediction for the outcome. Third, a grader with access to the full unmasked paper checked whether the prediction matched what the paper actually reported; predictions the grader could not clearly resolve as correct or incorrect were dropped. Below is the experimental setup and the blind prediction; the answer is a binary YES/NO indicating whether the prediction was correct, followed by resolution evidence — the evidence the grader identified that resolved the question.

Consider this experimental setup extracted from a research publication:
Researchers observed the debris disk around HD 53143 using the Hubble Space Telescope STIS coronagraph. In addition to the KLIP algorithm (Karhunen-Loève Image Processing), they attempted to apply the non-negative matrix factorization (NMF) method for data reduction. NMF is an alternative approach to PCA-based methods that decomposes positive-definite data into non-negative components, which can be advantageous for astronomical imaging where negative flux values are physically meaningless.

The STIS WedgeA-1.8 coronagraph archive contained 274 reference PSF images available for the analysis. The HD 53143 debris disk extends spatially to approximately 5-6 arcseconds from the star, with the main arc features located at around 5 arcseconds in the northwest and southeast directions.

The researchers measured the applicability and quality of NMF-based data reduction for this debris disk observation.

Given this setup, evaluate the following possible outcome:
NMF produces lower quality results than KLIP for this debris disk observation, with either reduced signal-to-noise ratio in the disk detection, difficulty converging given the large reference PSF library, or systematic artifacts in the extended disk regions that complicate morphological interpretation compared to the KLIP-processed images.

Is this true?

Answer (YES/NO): NO